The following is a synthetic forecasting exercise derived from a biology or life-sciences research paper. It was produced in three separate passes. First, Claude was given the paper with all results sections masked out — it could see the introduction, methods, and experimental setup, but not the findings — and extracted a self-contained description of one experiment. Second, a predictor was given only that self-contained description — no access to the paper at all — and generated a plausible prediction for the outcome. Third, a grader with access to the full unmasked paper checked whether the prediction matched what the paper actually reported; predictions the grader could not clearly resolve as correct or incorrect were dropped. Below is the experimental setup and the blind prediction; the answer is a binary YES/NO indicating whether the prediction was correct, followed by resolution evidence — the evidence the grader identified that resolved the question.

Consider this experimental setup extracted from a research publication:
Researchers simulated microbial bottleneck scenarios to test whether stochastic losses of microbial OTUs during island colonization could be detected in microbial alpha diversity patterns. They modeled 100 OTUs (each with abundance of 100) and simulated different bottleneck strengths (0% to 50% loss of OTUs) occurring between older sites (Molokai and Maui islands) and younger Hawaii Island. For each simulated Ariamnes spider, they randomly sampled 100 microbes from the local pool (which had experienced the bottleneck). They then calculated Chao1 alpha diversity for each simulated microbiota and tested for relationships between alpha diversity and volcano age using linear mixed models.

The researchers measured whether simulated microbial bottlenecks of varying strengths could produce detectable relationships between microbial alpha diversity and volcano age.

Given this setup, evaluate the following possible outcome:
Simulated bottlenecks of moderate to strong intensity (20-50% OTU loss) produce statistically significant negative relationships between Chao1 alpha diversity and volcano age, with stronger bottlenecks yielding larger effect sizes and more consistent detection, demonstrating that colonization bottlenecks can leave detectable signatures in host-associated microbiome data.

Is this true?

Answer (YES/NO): NO